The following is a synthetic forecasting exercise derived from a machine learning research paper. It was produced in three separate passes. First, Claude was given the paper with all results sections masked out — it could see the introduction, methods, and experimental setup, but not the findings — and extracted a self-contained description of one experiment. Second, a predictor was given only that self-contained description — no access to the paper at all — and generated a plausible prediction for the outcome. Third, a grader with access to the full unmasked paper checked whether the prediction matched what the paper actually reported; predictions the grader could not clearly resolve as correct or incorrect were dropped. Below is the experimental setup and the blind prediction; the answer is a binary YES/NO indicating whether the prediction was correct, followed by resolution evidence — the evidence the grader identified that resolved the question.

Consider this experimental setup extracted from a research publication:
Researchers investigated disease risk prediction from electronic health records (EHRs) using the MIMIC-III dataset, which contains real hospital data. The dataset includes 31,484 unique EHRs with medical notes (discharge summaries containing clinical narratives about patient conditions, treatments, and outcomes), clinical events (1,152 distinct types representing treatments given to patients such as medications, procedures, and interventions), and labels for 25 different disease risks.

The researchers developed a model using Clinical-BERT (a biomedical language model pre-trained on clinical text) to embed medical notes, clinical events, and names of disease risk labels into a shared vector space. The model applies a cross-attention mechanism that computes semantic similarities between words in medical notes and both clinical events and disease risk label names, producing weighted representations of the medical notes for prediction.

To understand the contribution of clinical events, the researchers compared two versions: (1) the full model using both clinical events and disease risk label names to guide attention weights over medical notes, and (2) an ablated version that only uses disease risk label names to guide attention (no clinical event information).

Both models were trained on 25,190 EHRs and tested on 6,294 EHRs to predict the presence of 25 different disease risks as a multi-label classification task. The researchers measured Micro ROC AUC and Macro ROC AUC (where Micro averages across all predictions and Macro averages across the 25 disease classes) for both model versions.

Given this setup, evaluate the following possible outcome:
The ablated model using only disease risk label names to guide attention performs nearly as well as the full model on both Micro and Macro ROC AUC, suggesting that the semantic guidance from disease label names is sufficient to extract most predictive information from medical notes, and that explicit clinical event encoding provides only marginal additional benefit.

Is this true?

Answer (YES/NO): NO